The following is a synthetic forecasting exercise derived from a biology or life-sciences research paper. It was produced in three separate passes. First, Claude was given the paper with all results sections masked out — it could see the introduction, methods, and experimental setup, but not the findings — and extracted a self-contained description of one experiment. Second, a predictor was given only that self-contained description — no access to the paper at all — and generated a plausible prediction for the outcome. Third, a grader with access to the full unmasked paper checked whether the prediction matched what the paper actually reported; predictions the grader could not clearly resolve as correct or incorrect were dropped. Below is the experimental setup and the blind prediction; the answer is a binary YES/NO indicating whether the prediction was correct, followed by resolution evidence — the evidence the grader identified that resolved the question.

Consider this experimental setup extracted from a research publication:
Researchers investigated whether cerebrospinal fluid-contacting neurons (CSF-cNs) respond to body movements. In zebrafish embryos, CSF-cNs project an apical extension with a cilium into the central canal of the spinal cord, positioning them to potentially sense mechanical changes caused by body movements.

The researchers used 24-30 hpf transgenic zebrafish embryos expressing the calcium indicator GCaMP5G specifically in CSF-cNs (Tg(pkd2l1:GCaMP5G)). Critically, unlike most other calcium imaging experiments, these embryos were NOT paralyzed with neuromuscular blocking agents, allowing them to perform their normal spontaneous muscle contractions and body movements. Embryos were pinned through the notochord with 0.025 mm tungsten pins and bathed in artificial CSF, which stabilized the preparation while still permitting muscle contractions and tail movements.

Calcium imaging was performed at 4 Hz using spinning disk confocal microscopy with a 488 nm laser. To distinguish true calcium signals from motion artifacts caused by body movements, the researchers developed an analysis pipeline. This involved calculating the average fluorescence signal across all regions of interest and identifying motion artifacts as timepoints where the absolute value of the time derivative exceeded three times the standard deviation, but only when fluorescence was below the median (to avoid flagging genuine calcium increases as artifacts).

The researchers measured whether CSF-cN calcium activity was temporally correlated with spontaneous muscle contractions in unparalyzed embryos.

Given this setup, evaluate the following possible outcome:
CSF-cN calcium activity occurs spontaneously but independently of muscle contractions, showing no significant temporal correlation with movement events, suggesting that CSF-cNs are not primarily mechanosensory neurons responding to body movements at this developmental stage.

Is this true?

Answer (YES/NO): NO